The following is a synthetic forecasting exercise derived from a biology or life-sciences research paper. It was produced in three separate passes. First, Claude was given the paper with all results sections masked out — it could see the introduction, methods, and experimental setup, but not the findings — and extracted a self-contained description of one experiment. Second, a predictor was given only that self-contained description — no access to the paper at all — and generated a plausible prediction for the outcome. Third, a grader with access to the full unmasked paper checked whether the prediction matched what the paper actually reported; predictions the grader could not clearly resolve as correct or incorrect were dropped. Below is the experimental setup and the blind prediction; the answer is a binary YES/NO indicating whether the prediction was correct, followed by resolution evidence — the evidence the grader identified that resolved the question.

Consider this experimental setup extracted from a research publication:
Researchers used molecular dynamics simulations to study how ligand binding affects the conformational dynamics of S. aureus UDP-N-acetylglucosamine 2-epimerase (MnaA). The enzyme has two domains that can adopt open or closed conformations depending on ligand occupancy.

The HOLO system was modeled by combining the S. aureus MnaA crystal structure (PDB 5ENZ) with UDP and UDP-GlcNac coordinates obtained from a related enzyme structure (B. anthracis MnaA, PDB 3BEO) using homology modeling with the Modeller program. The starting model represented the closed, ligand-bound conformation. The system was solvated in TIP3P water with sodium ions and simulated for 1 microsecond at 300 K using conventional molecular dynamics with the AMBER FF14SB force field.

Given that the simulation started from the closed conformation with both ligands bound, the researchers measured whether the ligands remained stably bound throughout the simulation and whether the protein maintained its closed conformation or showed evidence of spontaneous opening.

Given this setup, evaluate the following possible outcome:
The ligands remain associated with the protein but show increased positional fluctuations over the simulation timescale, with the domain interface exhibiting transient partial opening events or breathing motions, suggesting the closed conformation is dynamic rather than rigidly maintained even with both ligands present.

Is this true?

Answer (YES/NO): NO